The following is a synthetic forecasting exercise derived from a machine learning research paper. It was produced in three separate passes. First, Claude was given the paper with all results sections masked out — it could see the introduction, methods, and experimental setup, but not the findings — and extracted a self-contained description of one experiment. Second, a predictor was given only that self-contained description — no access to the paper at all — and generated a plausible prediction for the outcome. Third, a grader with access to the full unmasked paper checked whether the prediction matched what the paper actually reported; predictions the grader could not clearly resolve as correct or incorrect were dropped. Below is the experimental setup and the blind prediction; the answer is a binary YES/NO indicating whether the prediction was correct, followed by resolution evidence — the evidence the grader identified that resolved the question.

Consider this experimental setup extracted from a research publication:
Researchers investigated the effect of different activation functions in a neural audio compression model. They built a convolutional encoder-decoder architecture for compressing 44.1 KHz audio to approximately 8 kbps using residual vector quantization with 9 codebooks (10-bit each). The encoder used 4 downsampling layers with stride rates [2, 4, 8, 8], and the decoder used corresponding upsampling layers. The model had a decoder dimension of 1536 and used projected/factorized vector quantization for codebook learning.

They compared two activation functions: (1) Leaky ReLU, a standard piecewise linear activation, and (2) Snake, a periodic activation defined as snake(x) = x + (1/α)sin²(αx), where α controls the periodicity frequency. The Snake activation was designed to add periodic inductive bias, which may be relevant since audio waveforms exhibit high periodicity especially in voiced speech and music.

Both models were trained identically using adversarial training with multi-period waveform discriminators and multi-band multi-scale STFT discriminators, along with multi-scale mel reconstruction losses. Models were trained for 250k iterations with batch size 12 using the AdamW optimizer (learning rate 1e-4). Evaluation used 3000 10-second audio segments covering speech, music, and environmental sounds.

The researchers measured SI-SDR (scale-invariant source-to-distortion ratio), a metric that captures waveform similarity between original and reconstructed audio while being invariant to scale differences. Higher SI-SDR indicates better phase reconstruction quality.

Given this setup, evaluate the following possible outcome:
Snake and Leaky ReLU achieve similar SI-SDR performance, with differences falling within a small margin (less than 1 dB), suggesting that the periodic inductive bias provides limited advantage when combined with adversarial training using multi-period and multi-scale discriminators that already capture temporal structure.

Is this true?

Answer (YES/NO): NO